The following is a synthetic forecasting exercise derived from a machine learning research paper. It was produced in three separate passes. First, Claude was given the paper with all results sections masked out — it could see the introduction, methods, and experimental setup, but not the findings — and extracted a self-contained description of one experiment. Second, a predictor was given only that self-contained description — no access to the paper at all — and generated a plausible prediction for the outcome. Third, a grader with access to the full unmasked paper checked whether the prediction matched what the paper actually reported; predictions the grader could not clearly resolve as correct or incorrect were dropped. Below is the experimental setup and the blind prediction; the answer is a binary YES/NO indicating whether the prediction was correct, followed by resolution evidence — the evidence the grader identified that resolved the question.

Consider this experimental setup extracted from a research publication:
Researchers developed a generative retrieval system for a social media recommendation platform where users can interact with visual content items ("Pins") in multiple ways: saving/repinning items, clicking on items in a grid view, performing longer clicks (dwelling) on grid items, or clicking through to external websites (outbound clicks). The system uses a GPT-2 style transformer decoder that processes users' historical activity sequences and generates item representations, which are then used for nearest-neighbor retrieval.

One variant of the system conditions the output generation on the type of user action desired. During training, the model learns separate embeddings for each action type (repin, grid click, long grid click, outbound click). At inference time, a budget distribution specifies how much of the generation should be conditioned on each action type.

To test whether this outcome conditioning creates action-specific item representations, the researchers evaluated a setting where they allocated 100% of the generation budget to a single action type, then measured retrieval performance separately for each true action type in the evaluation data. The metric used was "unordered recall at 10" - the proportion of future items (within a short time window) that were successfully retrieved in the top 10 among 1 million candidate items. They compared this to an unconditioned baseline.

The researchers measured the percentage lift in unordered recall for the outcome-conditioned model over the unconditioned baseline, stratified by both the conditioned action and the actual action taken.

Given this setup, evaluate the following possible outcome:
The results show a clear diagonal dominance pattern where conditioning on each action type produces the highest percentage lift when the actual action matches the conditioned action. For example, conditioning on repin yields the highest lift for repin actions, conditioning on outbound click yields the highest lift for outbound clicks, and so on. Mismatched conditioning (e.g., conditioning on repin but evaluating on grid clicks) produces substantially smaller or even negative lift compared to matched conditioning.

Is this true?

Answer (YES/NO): YES